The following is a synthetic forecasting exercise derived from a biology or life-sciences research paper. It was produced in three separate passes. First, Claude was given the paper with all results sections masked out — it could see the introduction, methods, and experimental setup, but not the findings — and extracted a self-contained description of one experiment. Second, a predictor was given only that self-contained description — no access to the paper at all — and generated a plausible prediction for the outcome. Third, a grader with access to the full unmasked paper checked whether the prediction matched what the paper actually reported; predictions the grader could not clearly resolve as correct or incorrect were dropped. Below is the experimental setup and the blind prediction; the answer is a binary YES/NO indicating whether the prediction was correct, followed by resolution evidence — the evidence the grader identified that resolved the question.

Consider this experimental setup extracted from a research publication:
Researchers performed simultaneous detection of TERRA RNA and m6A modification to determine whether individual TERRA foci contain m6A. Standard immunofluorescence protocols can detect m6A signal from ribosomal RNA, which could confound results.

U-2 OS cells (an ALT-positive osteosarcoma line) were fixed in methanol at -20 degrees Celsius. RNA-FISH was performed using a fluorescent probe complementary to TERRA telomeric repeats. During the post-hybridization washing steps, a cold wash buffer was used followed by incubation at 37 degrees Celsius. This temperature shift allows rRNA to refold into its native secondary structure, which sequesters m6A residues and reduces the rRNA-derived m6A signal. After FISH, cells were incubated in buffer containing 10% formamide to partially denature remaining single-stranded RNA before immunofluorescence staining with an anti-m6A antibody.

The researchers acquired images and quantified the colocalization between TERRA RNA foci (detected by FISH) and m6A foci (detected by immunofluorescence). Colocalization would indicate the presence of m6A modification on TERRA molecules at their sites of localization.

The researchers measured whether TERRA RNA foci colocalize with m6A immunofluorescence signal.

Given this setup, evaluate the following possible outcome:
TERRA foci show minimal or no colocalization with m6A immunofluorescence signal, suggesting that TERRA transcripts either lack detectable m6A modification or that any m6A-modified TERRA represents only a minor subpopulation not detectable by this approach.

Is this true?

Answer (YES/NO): NO